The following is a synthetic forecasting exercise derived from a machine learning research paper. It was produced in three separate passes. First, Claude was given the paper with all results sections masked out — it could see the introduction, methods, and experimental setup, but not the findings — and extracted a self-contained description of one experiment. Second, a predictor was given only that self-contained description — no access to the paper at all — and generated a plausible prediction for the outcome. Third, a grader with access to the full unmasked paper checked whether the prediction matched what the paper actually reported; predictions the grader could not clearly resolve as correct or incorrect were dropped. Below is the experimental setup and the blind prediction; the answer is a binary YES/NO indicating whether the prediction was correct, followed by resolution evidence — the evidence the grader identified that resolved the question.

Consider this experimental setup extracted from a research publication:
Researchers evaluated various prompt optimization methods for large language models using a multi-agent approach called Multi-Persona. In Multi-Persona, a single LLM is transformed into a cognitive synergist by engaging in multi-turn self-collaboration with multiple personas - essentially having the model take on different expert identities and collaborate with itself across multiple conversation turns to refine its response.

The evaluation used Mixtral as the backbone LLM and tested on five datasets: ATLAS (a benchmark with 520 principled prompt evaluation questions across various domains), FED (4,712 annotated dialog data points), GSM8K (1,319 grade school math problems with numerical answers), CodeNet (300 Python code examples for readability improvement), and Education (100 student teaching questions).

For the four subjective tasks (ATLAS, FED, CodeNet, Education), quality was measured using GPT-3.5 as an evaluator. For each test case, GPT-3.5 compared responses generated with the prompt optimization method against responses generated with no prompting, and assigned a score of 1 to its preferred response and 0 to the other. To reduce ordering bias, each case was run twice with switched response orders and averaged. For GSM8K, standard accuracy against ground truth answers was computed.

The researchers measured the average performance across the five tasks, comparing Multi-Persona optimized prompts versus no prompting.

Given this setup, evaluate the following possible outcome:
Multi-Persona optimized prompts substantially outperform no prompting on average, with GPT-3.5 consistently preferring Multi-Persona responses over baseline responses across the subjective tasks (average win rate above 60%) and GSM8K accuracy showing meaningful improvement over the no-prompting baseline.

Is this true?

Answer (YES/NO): NO